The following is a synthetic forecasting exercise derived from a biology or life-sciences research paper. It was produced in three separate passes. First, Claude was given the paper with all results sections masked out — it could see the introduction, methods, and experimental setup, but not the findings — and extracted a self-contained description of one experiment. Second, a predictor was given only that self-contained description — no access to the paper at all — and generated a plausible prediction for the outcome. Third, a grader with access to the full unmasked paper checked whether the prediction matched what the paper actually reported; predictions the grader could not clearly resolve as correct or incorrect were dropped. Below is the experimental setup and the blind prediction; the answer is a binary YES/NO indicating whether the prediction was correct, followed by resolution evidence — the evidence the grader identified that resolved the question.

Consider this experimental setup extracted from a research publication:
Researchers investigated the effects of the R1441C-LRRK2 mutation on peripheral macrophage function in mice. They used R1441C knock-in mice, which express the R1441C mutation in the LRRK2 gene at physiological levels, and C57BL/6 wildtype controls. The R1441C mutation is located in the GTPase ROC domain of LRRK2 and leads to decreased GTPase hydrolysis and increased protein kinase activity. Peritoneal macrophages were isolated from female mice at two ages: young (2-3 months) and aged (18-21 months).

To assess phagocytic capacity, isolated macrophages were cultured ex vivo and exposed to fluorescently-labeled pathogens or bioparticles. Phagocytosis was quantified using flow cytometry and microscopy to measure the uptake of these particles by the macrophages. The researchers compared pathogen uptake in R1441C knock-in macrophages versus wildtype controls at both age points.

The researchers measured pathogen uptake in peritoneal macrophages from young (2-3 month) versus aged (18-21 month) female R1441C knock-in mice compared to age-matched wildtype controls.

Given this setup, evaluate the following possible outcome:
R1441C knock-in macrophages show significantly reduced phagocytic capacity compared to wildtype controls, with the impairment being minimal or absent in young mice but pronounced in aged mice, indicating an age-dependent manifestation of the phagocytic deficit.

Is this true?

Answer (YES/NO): NO